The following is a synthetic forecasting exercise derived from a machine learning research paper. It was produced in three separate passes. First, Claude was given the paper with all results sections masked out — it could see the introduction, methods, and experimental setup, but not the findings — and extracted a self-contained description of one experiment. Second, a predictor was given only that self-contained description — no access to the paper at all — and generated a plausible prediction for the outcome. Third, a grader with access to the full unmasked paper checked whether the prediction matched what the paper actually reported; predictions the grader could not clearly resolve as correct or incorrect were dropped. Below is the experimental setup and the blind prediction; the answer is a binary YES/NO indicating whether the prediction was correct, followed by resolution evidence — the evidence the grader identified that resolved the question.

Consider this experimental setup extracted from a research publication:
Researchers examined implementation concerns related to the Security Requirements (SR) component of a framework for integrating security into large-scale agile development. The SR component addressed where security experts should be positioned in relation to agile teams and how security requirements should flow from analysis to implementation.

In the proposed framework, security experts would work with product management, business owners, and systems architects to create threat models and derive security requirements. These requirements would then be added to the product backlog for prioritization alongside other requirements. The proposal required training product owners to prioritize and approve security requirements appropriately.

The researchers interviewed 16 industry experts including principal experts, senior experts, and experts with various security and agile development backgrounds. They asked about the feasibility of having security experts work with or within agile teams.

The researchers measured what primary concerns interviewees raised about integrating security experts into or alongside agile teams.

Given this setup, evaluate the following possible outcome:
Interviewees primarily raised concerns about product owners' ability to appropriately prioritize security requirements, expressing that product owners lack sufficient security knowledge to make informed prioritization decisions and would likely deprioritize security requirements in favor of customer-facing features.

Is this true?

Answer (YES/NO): NO